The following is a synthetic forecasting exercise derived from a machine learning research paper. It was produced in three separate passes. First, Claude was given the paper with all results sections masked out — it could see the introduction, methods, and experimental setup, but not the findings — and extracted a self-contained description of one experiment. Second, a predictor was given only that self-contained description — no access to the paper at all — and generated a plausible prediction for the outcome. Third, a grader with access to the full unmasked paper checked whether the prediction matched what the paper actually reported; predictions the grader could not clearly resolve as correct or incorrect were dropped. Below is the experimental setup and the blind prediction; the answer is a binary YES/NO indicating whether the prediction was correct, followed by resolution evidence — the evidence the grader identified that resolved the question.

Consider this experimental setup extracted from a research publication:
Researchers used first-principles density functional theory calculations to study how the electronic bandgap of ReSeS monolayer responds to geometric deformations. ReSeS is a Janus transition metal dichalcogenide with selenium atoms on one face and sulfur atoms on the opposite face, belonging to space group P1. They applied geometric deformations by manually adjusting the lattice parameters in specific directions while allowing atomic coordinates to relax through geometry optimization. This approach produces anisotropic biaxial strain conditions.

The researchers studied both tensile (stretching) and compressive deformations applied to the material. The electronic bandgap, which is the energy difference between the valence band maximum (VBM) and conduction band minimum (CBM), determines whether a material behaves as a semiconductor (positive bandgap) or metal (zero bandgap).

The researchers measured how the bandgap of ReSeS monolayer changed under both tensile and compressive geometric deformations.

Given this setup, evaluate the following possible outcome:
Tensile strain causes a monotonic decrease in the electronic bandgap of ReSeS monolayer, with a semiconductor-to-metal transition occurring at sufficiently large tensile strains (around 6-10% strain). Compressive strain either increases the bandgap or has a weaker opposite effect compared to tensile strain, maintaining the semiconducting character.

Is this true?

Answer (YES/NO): NO